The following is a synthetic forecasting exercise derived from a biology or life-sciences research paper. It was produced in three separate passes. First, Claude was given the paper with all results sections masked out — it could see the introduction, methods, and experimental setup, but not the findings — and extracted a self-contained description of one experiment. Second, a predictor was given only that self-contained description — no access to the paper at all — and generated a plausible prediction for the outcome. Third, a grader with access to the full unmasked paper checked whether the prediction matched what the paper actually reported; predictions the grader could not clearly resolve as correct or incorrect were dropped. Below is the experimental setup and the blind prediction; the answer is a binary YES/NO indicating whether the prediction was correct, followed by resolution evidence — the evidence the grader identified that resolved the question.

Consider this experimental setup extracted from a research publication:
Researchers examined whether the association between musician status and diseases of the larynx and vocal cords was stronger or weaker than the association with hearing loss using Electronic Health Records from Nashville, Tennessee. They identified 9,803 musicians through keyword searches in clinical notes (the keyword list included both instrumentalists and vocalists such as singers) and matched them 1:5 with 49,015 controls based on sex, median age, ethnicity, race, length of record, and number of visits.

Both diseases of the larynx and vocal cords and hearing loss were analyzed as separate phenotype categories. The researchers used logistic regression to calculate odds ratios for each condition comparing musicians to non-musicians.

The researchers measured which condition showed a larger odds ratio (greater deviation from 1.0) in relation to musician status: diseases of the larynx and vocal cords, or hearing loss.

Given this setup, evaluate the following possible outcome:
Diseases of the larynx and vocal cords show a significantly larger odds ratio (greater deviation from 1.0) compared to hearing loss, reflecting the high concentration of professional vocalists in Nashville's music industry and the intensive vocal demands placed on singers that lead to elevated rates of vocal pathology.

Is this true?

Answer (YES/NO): YES